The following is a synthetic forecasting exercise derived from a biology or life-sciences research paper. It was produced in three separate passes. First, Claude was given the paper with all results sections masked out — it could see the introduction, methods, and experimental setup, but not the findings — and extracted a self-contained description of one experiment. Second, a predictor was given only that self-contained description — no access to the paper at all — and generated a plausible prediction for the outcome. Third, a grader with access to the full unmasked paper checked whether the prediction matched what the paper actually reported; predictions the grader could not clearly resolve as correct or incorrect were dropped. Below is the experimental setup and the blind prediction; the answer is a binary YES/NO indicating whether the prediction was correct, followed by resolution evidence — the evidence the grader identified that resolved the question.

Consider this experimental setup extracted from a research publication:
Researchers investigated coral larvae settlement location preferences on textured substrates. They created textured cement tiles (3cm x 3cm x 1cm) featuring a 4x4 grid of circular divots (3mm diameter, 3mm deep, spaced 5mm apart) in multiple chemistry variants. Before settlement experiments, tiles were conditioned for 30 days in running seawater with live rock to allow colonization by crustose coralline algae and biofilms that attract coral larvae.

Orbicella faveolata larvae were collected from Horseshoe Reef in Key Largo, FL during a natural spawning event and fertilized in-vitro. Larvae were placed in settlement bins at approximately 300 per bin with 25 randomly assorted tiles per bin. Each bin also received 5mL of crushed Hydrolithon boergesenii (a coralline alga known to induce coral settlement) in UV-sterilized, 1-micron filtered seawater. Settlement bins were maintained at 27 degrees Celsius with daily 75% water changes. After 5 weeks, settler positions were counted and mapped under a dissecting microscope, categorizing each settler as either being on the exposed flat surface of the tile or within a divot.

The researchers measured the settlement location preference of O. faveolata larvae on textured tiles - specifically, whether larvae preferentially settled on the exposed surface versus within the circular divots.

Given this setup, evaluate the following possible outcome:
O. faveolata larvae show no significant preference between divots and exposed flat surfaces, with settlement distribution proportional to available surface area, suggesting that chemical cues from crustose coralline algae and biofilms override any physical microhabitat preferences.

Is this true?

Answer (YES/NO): NO